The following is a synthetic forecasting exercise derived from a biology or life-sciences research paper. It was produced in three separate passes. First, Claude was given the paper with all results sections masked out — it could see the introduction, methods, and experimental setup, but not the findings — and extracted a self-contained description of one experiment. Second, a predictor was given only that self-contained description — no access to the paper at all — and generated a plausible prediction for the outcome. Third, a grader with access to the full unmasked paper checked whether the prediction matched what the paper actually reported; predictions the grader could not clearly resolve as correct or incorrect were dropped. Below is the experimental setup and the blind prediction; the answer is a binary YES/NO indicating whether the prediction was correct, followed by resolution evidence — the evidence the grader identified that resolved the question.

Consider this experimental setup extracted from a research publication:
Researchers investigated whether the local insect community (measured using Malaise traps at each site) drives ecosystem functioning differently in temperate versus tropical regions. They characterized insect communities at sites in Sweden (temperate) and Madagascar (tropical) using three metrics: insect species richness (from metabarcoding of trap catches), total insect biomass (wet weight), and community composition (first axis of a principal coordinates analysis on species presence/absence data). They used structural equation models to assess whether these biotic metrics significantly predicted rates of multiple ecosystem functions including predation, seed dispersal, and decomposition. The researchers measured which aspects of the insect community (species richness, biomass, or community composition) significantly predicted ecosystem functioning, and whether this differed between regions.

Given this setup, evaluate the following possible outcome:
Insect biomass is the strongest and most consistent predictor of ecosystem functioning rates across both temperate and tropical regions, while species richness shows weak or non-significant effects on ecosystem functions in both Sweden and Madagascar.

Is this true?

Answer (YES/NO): NO